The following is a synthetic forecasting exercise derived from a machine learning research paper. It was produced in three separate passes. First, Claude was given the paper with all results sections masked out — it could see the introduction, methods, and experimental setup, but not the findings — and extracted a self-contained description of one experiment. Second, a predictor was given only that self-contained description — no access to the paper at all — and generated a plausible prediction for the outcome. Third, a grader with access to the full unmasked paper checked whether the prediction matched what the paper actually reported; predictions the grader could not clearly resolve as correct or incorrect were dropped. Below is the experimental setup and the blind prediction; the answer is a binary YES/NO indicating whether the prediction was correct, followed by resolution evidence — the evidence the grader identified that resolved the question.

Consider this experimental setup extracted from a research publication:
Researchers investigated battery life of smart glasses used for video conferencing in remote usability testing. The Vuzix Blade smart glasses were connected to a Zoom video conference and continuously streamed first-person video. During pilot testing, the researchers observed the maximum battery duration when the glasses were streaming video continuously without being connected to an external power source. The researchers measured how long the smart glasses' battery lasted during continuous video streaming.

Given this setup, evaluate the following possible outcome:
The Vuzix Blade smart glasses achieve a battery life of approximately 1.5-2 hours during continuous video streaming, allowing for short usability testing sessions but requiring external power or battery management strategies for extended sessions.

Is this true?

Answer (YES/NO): NO